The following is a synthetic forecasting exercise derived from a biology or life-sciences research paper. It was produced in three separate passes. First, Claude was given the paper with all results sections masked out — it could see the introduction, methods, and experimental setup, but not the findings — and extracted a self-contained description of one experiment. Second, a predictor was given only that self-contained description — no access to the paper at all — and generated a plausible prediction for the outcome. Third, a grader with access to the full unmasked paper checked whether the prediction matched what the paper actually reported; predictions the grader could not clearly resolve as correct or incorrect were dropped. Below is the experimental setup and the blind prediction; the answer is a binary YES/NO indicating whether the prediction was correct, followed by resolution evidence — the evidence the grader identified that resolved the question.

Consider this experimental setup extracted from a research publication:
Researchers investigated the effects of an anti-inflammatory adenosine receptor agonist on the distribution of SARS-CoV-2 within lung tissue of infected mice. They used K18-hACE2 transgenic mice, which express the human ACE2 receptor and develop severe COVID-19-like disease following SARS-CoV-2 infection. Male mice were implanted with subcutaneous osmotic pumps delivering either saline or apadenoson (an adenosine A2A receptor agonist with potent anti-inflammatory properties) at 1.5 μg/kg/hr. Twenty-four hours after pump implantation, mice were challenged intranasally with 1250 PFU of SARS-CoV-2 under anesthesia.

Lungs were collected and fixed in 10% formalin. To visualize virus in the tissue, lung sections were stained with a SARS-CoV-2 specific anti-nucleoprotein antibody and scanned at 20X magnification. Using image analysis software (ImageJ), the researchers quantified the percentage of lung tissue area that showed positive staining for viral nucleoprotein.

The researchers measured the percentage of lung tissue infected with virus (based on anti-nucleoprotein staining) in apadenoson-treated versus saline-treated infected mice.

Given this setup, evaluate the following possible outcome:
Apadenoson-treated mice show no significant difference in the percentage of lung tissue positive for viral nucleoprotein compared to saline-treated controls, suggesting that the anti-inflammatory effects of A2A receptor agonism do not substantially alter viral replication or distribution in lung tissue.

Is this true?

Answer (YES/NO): NO